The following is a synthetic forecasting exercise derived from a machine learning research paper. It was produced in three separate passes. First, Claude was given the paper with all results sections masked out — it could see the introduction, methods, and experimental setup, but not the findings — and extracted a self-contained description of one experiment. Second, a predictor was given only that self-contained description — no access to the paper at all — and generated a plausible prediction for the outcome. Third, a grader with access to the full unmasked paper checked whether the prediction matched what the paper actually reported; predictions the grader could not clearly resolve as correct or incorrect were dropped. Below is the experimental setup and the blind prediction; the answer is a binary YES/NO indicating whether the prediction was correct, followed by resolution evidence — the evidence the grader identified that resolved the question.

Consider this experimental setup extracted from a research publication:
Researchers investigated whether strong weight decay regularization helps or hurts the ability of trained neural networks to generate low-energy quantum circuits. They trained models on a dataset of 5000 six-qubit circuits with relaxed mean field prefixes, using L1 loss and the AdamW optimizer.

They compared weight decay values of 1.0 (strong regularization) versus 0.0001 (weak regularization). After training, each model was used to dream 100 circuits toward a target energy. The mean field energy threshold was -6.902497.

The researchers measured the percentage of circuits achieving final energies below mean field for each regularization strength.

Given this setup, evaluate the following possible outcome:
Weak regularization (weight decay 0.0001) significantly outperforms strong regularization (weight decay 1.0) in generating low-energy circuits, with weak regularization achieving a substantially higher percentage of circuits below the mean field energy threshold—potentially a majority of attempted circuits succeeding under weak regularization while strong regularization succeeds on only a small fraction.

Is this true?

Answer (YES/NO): NO